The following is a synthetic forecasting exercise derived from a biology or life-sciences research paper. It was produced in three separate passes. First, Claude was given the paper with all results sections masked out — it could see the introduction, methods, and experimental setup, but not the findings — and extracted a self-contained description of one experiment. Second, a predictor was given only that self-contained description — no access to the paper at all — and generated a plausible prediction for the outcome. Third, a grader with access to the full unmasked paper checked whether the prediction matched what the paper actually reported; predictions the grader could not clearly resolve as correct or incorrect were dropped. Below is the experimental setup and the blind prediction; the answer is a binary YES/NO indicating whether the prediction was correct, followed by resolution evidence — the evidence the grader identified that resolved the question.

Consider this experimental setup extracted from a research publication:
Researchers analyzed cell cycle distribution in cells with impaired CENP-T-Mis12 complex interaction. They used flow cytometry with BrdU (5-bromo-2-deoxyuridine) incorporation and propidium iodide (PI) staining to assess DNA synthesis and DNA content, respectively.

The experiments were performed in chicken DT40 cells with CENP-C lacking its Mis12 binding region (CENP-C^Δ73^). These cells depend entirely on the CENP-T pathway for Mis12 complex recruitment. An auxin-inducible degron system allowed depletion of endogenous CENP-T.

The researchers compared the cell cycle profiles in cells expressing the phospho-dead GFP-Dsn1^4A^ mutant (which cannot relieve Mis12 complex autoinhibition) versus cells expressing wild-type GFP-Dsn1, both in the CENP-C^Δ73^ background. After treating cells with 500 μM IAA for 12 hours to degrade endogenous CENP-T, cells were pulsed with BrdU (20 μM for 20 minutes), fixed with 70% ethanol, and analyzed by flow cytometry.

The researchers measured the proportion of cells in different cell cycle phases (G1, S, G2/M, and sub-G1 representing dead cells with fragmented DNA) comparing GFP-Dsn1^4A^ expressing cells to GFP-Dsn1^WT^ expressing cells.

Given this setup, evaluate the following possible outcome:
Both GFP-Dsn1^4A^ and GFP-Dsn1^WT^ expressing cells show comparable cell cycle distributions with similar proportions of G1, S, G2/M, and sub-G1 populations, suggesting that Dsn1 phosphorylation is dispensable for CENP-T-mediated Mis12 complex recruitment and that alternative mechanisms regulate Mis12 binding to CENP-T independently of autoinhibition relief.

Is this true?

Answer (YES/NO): YES